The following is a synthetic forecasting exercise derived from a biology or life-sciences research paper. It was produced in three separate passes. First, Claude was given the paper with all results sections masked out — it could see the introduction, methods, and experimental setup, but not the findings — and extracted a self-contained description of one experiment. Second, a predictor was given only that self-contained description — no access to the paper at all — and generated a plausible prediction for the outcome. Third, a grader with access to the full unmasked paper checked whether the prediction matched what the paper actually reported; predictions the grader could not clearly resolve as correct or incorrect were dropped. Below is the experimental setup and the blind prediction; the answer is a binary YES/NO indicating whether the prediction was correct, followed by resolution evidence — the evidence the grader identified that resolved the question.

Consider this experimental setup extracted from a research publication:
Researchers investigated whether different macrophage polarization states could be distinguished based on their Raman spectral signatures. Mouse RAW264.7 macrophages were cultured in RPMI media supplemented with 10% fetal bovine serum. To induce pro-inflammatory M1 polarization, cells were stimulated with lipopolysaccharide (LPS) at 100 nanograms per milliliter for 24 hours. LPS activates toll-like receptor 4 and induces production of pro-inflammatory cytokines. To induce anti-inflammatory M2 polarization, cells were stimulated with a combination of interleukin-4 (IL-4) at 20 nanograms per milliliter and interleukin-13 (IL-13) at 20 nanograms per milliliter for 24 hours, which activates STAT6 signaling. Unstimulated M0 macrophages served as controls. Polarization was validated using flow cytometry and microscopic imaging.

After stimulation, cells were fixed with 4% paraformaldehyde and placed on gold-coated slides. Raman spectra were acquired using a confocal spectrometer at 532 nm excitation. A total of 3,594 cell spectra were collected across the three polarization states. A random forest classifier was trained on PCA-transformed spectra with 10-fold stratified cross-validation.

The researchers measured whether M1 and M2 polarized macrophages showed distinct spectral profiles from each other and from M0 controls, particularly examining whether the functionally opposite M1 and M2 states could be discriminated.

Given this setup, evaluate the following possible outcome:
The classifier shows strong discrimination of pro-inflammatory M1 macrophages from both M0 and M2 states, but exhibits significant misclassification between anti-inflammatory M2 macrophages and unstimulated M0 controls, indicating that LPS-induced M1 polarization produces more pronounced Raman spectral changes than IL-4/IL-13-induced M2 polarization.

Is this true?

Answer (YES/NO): NO